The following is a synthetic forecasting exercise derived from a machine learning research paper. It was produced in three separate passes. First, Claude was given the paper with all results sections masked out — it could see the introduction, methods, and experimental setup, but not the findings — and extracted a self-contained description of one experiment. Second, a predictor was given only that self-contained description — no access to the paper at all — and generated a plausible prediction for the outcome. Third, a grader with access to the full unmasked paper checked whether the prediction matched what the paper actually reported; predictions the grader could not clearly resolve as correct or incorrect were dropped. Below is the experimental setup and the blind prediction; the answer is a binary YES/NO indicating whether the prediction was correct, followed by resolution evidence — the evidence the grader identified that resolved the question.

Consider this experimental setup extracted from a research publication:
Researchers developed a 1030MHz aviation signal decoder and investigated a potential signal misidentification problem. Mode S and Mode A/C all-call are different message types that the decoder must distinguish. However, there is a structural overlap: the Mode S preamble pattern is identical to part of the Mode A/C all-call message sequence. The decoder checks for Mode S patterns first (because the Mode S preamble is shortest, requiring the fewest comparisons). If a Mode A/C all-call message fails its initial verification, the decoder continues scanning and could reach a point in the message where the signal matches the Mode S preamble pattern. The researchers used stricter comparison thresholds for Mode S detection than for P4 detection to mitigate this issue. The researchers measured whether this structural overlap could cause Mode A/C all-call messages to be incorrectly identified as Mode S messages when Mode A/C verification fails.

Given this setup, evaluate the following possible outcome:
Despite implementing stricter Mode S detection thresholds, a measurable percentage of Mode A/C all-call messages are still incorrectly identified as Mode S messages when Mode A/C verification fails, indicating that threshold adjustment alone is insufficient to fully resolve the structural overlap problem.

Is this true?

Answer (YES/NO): YES